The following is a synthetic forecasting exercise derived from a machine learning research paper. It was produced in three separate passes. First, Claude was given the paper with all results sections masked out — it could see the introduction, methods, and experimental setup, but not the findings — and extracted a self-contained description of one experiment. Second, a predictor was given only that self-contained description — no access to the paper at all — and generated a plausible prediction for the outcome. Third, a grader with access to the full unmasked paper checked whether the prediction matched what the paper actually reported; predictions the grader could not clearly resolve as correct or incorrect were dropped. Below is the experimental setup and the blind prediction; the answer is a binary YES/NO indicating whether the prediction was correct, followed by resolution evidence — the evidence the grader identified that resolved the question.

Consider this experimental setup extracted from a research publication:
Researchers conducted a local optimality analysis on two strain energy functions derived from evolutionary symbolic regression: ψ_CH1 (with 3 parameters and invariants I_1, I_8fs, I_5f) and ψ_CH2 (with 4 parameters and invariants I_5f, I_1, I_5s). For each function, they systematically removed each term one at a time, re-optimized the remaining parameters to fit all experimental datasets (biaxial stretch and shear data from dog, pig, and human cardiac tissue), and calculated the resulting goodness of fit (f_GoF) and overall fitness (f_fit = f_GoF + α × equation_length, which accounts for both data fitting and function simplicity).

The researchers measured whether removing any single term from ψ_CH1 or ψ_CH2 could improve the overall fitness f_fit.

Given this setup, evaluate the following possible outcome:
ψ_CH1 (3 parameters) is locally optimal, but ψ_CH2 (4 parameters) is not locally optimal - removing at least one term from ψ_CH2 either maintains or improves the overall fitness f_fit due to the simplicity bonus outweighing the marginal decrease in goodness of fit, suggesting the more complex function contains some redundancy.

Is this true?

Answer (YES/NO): NO